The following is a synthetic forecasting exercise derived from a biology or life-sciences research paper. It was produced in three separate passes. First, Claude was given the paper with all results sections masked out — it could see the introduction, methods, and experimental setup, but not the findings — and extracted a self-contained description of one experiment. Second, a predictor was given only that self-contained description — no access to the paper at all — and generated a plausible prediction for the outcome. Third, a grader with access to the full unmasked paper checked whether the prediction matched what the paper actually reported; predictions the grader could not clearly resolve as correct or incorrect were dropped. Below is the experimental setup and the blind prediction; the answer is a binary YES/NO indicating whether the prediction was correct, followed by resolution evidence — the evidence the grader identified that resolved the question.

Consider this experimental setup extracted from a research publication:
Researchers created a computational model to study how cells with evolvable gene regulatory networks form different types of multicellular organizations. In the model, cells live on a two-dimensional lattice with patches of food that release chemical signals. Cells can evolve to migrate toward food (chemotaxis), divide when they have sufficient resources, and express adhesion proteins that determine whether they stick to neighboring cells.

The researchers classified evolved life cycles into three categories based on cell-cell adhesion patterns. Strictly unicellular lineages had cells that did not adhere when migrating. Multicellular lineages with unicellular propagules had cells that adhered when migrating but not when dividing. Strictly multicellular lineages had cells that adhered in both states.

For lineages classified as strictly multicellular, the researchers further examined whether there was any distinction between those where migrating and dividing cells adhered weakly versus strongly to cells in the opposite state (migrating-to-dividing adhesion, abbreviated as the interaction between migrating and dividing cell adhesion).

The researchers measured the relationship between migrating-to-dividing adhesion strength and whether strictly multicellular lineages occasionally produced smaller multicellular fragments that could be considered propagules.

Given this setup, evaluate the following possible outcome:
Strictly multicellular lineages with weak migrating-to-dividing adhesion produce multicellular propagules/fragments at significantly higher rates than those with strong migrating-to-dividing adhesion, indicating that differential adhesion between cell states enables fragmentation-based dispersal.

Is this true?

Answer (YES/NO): YES